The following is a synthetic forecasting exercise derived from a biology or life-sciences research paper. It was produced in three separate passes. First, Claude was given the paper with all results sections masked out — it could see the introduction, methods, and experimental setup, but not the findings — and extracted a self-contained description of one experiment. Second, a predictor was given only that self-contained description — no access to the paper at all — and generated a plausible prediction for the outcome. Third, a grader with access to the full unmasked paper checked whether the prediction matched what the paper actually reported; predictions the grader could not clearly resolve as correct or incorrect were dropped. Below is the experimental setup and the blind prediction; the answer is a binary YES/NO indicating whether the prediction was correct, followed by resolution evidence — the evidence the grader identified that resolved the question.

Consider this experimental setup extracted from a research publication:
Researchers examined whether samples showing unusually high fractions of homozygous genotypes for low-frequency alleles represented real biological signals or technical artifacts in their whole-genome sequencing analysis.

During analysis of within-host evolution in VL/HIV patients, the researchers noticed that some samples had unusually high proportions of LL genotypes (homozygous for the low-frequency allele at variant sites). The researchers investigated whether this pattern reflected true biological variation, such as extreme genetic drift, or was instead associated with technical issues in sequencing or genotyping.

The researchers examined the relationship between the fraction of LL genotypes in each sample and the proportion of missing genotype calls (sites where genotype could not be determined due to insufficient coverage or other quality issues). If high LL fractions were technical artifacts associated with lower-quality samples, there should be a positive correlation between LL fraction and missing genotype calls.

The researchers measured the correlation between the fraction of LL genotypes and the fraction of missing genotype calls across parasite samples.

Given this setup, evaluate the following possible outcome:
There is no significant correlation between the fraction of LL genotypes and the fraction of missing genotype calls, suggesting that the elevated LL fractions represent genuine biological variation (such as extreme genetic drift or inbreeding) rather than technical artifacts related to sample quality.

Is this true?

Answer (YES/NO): NO